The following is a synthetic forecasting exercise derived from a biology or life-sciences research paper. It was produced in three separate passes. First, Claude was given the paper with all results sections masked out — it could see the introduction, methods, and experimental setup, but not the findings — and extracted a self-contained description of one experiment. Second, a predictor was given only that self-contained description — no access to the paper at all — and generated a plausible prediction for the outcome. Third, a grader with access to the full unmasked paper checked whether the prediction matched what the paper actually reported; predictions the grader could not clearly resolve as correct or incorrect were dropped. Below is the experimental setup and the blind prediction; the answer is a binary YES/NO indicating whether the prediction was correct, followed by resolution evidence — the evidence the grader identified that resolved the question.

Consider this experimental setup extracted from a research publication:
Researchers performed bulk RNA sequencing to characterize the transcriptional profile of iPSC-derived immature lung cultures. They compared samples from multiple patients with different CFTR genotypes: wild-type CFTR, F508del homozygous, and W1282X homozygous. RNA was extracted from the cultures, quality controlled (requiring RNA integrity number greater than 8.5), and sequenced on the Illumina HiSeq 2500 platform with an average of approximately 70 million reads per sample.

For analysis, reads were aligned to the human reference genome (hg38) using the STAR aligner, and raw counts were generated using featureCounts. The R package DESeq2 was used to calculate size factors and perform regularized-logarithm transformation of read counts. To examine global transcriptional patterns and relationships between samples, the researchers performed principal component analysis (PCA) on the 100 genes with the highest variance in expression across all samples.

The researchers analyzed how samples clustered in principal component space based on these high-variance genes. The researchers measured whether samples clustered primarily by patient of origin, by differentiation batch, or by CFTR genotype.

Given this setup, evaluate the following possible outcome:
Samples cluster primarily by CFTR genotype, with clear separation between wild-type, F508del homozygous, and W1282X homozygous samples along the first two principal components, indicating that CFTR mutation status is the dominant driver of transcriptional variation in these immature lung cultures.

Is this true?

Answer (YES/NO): NO